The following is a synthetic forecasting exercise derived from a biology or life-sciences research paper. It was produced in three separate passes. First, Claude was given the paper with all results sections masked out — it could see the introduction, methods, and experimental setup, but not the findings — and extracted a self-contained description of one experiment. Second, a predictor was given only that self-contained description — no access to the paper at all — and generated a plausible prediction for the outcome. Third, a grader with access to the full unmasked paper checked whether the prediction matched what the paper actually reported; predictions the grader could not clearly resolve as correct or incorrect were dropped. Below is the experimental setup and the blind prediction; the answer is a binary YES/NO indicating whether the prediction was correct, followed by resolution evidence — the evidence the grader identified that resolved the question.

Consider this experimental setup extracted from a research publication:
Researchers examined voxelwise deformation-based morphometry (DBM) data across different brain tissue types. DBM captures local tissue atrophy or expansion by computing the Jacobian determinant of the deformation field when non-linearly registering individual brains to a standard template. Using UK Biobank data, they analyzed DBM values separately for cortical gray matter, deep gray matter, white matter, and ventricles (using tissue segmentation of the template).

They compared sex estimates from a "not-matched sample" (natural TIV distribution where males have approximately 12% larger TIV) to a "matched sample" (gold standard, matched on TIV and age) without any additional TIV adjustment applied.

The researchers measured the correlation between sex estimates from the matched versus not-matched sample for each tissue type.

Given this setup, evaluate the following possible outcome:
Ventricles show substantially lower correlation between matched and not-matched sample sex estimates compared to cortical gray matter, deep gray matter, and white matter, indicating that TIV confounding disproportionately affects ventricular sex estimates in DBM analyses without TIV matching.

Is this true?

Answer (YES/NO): YES